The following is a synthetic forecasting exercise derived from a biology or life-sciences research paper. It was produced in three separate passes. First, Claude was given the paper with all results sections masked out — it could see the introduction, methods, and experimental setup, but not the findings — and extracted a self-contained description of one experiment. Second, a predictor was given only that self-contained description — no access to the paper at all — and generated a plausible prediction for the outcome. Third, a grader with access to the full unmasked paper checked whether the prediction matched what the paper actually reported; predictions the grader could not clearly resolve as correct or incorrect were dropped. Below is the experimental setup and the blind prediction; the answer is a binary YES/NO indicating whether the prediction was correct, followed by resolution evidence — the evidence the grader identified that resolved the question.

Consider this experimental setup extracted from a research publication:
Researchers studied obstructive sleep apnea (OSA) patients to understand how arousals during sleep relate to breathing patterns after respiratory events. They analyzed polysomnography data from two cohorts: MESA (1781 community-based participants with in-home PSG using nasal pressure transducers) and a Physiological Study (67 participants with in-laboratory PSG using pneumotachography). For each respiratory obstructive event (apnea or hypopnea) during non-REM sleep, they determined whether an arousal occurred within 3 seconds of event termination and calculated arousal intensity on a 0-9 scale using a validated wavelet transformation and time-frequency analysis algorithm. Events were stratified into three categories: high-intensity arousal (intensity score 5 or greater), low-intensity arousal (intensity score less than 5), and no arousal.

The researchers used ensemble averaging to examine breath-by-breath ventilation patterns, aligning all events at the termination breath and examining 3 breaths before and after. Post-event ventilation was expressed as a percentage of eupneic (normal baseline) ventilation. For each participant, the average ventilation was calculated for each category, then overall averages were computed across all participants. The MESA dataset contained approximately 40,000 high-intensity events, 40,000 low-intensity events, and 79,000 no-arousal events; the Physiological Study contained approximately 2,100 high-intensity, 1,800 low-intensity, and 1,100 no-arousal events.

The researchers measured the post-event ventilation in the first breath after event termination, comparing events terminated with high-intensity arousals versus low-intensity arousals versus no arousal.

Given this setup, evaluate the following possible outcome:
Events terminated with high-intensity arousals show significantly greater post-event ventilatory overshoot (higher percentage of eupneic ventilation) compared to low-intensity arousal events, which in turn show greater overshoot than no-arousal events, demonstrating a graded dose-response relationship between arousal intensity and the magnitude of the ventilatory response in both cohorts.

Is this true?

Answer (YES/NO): NO